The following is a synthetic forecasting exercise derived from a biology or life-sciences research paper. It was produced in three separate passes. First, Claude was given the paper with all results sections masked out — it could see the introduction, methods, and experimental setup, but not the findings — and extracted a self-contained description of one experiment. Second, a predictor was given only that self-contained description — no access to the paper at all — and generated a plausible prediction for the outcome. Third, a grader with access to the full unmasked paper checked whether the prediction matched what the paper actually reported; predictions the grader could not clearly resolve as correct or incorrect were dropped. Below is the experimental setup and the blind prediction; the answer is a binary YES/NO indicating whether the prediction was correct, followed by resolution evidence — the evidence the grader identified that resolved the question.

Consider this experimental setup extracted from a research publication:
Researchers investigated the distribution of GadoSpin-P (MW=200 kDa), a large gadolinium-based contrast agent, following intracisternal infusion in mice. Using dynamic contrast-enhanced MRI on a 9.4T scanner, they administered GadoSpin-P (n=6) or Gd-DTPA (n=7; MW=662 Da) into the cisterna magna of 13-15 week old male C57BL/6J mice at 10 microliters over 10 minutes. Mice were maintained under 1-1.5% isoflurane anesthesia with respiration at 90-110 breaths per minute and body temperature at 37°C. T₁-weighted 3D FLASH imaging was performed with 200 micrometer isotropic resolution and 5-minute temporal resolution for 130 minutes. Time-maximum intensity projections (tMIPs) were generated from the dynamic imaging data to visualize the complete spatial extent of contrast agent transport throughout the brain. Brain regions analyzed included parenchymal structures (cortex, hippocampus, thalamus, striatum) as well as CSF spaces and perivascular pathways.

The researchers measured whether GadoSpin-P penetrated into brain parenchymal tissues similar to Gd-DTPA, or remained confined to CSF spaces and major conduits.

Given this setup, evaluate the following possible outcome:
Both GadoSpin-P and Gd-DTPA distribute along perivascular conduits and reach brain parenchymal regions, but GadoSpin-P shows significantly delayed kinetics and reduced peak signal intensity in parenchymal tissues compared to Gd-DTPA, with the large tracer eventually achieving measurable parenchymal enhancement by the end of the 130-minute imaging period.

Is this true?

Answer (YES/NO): NO